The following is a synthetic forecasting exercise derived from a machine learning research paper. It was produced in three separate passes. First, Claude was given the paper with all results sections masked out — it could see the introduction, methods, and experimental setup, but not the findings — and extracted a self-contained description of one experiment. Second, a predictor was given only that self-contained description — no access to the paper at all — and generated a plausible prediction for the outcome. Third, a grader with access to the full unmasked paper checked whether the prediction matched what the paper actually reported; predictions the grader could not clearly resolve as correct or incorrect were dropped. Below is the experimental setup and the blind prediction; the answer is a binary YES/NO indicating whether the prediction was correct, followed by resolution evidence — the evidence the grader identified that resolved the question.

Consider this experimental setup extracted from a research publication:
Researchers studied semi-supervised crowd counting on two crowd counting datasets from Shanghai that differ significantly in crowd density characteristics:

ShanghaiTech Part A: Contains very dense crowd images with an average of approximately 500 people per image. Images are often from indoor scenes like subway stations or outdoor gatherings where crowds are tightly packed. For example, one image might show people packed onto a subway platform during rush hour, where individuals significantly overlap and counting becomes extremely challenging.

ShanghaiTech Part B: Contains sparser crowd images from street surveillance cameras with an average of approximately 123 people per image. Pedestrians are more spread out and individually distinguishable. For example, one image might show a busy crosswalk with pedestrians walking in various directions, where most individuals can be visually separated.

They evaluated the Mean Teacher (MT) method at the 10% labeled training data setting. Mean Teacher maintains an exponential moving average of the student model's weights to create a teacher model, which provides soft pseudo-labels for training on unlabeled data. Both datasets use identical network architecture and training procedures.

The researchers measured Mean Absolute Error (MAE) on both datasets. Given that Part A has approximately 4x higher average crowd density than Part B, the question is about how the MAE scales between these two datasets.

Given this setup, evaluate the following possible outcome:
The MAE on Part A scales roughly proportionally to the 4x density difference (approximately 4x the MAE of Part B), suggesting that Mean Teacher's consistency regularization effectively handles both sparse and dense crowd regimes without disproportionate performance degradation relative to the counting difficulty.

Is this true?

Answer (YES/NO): NO